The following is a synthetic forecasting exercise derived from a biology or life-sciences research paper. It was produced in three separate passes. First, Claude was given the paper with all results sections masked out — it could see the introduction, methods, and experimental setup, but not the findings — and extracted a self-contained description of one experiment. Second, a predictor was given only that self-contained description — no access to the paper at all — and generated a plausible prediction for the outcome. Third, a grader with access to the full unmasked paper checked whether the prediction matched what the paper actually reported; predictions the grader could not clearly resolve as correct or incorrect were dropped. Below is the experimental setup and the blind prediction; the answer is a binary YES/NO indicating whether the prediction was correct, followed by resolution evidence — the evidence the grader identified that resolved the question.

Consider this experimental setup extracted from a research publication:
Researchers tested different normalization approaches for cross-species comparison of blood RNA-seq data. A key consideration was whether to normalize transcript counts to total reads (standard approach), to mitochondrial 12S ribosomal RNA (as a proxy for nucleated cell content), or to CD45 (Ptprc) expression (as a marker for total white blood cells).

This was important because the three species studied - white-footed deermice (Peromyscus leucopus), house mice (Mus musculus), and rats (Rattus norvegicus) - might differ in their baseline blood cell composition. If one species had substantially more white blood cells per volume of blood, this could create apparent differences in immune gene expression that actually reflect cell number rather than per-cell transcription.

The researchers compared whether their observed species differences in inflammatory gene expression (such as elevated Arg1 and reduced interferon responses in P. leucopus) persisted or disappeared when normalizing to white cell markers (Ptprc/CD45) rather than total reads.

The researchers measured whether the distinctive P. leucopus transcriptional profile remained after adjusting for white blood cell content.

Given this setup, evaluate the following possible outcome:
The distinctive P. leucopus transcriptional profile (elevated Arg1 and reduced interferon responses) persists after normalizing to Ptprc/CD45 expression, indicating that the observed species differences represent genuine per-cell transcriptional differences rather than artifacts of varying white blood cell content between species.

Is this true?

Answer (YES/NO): YES